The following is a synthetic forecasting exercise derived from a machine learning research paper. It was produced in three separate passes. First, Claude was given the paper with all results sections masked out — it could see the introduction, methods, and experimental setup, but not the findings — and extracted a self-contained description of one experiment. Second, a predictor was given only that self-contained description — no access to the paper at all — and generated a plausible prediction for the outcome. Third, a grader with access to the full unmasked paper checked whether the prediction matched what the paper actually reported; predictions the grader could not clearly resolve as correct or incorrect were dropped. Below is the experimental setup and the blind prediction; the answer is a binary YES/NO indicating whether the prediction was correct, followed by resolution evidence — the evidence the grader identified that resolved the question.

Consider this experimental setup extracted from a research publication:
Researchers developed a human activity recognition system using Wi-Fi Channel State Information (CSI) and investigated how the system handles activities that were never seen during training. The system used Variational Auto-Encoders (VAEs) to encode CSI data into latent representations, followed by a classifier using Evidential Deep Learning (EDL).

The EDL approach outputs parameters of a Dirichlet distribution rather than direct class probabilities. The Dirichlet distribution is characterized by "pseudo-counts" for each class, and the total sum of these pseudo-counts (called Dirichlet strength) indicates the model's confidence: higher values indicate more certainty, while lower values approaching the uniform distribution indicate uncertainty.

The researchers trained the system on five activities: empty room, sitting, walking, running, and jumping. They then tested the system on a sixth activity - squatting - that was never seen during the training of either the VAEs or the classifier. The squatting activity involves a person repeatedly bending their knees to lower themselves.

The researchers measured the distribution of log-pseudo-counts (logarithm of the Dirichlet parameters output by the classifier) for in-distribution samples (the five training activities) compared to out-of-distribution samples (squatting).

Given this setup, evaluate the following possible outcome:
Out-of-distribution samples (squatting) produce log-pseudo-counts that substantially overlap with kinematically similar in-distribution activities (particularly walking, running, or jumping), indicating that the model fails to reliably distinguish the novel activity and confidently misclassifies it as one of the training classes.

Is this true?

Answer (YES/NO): NO